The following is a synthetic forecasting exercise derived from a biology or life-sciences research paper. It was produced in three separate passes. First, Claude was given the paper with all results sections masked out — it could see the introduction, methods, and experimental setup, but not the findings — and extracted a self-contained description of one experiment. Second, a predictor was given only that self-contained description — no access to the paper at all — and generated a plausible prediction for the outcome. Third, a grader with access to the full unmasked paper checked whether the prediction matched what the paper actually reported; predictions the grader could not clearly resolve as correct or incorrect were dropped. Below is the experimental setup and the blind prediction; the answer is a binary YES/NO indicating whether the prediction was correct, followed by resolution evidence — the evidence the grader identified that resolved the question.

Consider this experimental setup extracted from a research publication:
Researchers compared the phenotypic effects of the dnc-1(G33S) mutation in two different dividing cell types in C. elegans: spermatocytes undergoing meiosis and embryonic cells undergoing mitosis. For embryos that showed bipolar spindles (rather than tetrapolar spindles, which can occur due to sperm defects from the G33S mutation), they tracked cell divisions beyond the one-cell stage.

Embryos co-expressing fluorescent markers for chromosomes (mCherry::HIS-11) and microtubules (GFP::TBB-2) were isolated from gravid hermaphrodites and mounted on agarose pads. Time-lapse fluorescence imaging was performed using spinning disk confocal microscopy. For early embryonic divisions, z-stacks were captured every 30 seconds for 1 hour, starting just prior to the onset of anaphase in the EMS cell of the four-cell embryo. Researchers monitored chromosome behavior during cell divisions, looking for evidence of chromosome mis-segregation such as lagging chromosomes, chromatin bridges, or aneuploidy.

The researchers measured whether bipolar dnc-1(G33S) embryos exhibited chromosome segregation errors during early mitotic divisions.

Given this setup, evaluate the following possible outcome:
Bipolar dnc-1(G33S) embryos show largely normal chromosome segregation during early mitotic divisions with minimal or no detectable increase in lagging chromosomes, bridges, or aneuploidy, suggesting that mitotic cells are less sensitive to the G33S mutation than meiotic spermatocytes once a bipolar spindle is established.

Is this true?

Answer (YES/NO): YES